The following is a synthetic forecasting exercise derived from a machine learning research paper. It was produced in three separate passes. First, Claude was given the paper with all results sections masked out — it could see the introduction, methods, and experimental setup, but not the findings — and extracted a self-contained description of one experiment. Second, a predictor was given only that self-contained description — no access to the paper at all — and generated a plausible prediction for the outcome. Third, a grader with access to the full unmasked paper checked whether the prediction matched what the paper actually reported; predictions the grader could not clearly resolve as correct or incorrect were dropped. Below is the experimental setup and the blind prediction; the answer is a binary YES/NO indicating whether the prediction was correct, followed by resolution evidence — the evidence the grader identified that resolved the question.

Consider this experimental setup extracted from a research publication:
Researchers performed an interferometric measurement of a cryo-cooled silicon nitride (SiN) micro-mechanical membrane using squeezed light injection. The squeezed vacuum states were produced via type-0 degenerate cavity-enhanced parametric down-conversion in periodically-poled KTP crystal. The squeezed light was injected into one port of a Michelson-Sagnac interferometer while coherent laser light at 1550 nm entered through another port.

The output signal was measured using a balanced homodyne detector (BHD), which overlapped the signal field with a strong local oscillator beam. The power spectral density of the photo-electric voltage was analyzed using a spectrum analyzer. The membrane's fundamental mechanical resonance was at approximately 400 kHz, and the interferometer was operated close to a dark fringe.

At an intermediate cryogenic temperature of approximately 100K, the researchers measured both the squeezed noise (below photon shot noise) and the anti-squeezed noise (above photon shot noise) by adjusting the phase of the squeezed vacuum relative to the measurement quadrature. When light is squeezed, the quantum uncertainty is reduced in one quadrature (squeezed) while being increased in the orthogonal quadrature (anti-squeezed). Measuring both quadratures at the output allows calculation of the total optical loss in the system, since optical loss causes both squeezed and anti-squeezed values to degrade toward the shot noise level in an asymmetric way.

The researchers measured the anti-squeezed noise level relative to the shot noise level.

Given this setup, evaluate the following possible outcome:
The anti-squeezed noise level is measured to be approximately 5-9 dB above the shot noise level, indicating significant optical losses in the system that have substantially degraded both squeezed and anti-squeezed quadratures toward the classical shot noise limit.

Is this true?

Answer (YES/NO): NO